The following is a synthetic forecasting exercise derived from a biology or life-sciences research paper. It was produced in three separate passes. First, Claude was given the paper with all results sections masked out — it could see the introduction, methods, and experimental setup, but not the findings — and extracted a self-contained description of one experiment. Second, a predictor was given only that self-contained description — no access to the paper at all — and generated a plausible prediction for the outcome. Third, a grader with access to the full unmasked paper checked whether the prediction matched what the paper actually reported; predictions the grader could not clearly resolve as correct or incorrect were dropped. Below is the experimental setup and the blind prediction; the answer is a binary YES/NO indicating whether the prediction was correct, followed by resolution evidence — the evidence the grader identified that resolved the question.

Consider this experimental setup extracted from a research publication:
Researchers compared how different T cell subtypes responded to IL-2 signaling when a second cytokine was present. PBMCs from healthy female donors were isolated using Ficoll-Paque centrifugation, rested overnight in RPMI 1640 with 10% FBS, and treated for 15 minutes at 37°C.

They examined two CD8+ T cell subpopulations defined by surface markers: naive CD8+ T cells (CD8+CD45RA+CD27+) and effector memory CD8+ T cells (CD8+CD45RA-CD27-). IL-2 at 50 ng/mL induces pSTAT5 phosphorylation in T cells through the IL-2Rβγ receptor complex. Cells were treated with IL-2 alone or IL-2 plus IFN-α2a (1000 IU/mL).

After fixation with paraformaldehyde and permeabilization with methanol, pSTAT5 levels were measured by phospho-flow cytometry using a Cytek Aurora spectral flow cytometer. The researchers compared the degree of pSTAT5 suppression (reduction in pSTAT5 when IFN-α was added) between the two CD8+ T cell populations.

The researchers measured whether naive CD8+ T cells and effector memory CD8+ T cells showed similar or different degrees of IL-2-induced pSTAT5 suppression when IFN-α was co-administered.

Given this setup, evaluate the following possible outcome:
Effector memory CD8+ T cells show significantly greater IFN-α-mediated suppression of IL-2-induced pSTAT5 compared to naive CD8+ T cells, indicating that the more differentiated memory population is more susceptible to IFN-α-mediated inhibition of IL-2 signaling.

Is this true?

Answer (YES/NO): NO